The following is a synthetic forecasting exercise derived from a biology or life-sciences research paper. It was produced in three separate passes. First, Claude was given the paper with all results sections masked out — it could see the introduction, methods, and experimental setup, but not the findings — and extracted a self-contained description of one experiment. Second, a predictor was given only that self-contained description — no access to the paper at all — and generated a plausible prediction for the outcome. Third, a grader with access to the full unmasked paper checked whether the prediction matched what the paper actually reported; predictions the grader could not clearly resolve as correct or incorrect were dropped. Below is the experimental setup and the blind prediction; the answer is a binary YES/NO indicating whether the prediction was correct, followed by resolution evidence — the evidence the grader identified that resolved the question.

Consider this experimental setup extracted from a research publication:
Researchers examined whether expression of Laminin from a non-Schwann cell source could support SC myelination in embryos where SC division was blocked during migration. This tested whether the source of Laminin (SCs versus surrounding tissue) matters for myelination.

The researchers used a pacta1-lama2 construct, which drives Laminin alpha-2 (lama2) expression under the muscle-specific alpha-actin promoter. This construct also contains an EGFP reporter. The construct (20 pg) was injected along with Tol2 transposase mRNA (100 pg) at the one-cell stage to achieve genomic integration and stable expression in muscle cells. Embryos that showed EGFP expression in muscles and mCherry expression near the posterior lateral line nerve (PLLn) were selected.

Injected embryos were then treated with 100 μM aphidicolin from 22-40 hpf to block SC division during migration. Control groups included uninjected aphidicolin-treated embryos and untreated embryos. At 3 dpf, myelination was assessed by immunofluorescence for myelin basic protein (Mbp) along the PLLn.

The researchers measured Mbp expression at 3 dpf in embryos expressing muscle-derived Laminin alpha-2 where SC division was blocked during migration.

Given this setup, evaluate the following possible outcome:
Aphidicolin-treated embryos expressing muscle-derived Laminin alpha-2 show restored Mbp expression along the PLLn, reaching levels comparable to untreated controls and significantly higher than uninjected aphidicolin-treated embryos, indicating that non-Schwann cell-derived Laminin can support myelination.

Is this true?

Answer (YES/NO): YES